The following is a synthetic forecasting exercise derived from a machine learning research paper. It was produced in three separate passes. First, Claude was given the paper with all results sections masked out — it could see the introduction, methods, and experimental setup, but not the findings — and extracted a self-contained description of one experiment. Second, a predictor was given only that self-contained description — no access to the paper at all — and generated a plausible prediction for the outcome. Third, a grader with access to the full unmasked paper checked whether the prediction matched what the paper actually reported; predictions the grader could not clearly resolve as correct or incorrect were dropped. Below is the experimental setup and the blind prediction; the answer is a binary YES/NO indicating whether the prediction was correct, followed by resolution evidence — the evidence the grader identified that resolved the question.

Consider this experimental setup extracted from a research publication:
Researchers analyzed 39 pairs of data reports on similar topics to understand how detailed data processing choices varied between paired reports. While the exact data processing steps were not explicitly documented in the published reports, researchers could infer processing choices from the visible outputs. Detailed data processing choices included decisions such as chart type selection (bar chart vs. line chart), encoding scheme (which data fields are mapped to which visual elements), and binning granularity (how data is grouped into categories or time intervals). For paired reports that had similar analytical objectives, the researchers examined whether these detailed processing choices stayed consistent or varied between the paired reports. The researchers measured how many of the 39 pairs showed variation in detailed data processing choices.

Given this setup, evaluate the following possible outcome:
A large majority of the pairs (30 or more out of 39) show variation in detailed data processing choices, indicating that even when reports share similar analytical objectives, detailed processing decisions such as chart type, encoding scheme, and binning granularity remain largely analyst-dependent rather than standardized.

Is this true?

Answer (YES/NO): NO